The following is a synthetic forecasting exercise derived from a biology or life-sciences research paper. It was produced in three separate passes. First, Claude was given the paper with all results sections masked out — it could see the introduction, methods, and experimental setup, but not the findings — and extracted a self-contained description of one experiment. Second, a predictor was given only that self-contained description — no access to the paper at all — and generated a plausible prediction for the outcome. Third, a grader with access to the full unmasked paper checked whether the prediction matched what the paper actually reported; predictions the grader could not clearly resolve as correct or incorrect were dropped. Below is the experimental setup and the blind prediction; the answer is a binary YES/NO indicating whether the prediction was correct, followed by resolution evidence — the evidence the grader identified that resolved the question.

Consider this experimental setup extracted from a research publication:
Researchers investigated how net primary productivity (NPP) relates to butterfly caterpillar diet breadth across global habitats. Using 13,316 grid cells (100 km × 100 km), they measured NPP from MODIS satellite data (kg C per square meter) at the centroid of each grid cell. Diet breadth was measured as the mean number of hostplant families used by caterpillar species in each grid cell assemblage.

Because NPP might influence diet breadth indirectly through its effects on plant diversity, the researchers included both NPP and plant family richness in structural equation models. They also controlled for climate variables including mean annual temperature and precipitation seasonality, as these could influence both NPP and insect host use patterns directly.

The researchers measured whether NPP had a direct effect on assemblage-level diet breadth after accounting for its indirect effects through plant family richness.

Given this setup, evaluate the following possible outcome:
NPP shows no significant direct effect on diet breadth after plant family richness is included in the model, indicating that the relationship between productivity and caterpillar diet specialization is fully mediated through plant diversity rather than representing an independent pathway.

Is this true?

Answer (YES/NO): NO